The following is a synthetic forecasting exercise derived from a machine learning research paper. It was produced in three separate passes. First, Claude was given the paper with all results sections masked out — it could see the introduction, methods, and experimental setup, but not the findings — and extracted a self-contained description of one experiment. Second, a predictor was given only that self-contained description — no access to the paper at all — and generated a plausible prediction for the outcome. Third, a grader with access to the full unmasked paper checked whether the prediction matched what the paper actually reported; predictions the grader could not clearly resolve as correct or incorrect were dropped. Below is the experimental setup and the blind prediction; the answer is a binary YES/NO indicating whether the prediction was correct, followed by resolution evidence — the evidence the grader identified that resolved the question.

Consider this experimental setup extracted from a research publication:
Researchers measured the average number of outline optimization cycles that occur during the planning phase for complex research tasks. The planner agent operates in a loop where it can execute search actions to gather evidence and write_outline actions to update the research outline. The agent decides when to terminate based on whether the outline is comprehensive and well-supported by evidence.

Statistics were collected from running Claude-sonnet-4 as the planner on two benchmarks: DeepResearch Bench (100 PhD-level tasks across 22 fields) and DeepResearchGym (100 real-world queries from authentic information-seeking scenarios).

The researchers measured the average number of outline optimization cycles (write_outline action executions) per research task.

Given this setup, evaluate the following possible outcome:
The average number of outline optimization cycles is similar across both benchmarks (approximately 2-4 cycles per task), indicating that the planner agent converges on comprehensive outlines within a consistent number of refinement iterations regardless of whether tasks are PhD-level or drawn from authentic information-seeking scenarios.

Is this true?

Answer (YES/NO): YES